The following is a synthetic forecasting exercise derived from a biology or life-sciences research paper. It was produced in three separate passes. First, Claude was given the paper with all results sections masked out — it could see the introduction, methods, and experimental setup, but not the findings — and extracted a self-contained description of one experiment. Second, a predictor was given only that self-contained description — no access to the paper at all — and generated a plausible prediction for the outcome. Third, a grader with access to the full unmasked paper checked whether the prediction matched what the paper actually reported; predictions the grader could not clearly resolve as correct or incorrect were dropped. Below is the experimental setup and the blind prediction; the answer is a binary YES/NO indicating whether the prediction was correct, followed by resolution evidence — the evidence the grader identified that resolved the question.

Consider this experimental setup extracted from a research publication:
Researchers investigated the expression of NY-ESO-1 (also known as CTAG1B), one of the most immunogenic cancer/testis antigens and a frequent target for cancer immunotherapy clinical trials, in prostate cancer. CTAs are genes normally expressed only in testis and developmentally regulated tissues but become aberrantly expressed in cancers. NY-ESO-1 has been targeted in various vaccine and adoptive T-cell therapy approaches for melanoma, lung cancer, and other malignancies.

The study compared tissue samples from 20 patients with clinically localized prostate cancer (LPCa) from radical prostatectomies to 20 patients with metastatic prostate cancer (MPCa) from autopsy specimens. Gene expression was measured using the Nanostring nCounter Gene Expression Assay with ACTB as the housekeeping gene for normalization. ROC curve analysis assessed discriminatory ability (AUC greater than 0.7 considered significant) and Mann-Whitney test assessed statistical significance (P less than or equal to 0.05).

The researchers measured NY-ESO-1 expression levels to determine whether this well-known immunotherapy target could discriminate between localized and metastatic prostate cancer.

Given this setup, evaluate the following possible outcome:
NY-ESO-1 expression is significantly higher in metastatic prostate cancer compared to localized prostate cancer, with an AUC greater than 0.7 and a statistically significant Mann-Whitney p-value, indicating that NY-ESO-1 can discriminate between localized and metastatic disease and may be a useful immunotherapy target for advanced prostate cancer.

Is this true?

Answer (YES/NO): NO